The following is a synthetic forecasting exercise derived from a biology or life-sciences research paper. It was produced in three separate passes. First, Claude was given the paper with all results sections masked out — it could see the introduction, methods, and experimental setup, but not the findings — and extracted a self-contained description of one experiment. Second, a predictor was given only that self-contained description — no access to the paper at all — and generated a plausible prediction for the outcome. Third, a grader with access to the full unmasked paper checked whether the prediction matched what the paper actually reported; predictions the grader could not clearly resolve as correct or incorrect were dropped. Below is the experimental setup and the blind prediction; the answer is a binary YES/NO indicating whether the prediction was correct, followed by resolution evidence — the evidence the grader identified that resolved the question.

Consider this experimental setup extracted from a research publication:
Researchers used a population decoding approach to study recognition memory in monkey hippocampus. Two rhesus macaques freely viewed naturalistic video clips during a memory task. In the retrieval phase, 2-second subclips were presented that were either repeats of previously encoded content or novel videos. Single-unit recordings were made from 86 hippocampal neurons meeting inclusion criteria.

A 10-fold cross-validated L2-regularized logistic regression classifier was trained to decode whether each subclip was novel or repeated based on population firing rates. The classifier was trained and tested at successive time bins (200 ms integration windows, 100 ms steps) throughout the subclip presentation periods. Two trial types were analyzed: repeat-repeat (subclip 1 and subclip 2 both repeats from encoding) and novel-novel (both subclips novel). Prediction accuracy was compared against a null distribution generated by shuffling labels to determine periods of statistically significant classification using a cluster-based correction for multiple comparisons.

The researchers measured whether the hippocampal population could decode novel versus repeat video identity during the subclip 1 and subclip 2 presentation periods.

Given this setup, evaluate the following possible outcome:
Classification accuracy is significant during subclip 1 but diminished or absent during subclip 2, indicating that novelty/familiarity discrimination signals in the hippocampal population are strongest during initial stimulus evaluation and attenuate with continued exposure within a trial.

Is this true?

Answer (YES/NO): NO